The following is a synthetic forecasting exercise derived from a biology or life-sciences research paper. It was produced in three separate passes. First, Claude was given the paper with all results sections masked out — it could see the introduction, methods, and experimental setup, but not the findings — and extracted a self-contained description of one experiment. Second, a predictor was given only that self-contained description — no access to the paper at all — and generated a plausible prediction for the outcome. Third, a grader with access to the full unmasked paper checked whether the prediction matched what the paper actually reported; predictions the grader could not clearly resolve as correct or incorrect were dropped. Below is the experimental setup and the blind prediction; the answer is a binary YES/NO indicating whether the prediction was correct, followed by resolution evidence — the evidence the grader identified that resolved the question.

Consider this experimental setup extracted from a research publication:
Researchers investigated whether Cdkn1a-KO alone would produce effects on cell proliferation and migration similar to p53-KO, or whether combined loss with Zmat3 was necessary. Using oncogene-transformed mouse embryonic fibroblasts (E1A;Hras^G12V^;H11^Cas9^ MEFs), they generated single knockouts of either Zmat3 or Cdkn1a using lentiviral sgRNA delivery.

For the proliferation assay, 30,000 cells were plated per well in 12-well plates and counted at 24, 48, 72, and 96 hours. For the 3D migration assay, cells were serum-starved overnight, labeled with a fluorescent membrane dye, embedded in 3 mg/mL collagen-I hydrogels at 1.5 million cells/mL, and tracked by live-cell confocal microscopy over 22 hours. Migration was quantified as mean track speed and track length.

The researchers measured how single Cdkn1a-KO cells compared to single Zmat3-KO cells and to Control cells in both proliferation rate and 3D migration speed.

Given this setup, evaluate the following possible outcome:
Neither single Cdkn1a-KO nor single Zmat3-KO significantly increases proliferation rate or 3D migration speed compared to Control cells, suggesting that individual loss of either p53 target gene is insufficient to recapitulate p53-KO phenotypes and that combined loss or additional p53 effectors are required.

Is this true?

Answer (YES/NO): NO